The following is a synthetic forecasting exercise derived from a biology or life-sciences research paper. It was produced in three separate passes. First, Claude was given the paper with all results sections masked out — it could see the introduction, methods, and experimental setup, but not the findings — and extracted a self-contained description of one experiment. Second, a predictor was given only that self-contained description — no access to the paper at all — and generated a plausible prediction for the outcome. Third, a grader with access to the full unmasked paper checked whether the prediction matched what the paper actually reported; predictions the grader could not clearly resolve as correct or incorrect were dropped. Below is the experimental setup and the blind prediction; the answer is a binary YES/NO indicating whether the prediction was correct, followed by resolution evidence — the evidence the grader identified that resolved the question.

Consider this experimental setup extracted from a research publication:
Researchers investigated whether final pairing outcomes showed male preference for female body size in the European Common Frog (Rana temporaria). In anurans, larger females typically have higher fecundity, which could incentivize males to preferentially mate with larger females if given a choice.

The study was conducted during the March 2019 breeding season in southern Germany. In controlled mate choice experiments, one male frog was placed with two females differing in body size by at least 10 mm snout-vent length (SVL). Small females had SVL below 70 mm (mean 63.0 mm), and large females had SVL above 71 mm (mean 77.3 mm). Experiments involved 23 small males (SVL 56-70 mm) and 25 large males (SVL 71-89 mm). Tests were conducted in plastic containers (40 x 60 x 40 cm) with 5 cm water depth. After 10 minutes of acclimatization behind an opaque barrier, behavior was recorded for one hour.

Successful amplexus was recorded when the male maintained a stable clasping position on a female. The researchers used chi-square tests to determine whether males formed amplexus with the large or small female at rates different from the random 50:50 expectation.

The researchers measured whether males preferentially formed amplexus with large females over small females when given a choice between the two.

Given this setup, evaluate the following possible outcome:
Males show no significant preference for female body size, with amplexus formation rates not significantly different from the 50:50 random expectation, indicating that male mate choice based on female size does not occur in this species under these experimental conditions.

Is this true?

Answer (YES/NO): YES